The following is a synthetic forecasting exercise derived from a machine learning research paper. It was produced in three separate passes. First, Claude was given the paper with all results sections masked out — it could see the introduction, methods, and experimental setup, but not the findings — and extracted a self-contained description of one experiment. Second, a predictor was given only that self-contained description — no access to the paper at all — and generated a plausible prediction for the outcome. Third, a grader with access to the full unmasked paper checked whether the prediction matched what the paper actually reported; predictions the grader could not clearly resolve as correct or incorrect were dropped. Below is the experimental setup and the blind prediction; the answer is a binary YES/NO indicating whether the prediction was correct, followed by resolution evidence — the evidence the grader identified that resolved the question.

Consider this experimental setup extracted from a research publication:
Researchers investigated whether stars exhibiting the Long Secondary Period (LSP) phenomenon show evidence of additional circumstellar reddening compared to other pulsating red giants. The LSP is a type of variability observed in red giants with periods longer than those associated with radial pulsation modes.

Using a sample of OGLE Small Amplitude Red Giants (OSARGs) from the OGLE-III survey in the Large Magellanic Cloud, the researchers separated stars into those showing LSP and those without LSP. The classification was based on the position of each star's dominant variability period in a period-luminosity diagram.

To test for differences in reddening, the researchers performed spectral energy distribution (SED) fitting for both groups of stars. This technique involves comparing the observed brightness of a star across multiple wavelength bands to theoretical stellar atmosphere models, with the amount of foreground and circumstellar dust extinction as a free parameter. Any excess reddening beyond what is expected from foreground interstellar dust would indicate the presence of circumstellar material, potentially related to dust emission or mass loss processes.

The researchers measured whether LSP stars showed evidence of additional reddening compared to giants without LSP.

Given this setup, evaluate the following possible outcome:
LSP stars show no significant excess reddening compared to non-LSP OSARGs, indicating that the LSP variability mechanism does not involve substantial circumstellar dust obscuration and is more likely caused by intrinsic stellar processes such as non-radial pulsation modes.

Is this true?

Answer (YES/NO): NO